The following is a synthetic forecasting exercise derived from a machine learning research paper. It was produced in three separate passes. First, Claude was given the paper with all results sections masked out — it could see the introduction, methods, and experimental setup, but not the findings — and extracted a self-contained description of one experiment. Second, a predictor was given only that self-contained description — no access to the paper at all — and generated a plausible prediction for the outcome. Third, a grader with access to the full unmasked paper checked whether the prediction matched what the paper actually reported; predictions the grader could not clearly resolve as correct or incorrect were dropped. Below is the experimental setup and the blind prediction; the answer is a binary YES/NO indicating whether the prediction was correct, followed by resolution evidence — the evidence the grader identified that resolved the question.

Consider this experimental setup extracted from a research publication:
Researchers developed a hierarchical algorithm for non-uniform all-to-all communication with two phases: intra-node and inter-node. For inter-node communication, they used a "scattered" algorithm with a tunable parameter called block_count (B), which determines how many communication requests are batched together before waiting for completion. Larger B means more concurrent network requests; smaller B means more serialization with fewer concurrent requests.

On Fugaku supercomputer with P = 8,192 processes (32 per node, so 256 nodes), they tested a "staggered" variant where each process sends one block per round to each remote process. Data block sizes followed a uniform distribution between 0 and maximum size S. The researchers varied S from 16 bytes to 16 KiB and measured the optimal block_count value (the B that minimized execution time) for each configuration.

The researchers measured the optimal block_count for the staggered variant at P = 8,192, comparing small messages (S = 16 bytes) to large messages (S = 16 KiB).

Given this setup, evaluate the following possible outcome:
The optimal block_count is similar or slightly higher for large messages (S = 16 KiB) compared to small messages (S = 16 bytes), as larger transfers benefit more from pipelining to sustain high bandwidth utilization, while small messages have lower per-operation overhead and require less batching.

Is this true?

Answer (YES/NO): NO